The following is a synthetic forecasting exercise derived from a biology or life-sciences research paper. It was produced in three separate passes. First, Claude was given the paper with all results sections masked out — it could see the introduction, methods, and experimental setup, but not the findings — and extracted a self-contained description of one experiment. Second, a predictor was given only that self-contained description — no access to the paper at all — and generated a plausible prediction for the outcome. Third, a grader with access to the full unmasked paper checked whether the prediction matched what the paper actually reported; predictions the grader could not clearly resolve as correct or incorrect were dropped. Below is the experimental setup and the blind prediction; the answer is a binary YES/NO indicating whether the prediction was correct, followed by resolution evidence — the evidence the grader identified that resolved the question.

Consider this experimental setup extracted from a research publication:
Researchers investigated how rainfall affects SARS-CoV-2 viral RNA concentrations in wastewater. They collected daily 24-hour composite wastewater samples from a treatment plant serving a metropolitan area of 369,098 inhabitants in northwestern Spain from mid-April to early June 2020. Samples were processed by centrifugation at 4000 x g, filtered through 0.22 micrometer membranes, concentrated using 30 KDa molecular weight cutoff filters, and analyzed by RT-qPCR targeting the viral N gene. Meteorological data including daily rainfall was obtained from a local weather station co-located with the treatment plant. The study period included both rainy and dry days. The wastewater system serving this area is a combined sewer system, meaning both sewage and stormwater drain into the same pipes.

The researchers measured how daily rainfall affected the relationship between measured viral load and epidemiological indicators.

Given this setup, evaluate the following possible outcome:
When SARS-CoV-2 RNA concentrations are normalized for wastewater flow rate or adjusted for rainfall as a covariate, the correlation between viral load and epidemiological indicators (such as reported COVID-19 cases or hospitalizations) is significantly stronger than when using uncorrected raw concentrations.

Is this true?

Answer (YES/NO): NO